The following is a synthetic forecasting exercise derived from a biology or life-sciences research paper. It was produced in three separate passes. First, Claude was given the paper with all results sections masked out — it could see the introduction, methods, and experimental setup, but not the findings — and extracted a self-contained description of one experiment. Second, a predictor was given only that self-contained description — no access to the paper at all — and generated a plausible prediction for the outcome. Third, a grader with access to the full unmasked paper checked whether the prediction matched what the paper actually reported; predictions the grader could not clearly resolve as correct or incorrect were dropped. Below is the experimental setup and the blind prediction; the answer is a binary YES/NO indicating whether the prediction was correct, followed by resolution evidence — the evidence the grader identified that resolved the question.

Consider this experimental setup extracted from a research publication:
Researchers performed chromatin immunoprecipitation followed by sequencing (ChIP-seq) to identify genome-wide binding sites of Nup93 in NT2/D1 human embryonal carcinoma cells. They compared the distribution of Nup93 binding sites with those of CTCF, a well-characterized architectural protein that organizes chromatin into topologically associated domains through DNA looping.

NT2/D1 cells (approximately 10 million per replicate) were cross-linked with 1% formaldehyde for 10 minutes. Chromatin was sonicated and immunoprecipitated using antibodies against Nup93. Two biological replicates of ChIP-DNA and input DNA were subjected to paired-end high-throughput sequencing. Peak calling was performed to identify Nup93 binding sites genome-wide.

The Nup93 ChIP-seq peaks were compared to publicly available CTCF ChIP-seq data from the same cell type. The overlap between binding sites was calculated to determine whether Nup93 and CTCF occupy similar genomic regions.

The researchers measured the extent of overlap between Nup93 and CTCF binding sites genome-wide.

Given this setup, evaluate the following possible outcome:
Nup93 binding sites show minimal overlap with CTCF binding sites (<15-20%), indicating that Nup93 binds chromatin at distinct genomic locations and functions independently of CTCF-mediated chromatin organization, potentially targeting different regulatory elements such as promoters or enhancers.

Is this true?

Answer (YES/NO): NO